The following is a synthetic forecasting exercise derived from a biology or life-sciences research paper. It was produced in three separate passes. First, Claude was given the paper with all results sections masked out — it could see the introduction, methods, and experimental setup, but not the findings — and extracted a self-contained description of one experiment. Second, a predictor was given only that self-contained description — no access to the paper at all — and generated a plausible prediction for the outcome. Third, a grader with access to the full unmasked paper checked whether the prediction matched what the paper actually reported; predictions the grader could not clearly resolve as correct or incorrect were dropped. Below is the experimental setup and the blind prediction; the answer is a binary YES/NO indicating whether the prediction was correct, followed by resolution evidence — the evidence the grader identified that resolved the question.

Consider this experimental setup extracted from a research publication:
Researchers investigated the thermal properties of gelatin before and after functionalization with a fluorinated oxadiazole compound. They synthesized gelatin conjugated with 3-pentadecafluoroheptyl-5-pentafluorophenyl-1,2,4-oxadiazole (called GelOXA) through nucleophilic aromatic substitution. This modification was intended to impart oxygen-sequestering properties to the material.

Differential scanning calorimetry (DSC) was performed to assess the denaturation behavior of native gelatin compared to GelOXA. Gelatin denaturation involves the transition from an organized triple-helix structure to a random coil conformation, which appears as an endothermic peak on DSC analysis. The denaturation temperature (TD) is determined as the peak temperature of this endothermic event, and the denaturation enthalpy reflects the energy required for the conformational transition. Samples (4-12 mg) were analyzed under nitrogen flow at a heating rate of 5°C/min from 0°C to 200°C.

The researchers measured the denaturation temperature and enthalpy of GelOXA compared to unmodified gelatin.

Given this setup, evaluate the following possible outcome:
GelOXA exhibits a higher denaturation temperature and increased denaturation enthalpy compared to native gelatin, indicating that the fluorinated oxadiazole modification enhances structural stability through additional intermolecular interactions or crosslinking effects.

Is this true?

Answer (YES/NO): NO